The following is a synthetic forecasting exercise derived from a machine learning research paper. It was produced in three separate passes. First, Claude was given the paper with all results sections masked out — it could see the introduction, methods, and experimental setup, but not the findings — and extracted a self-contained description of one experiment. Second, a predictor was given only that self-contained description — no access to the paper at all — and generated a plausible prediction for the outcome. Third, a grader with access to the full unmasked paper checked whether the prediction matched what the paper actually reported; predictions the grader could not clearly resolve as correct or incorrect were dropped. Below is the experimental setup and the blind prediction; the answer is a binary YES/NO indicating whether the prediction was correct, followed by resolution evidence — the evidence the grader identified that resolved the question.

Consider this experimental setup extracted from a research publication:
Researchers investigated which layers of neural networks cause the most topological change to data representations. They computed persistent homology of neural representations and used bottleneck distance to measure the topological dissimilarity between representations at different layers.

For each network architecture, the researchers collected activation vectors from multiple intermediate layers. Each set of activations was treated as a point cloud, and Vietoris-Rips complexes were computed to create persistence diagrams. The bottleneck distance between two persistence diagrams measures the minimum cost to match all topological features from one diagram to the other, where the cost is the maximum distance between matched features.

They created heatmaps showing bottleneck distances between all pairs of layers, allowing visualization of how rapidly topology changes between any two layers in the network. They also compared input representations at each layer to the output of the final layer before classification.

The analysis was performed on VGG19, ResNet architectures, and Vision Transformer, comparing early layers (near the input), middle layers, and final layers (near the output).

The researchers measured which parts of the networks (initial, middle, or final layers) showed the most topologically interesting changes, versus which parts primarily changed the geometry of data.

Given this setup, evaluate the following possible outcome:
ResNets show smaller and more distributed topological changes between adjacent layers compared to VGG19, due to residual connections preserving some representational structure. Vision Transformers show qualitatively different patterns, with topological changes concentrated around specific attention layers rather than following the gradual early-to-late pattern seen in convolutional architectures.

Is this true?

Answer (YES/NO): NO